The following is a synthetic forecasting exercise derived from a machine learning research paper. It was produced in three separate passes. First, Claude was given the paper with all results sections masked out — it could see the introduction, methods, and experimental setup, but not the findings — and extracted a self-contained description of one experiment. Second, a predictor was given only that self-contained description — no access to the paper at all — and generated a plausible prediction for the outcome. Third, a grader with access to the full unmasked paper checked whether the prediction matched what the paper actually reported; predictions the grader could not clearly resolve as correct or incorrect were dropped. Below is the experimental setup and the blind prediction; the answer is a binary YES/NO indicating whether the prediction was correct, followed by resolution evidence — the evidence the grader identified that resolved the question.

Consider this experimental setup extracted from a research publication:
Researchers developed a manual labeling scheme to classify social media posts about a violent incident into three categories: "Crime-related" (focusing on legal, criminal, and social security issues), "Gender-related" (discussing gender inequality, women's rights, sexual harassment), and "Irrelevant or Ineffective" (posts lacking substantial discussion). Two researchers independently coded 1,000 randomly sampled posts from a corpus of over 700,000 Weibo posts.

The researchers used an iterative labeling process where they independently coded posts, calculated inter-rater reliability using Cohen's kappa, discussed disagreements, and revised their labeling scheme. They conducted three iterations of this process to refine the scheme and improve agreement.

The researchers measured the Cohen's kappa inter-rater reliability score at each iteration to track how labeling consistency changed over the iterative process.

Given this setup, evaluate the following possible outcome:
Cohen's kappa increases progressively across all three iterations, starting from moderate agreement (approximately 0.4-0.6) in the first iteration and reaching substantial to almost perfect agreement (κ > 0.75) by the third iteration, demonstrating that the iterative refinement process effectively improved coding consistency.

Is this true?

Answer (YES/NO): YES